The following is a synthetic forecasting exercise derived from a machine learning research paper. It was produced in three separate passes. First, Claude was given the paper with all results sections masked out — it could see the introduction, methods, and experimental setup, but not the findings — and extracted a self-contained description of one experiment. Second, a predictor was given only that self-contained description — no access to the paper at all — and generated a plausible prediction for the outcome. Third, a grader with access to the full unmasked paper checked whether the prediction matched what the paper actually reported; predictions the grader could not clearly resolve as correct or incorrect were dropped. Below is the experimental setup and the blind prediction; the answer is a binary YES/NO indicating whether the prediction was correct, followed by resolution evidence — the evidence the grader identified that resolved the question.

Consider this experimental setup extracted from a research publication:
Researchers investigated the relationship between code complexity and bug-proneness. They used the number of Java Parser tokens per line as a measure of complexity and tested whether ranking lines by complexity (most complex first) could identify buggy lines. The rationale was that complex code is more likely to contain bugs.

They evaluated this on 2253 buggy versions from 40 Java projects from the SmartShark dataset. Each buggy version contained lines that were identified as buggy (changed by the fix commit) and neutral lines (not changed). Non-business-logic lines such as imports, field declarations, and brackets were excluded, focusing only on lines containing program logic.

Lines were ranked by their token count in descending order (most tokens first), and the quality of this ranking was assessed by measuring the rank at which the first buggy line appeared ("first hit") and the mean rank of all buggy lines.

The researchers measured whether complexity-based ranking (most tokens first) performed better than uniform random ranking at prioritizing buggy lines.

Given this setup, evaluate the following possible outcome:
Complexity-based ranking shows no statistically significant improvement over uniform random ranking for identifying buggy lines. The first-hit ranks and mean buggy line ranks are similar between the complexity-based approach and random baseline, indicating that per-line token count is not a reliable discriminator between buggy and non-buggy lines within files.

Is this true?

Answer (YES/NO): YES